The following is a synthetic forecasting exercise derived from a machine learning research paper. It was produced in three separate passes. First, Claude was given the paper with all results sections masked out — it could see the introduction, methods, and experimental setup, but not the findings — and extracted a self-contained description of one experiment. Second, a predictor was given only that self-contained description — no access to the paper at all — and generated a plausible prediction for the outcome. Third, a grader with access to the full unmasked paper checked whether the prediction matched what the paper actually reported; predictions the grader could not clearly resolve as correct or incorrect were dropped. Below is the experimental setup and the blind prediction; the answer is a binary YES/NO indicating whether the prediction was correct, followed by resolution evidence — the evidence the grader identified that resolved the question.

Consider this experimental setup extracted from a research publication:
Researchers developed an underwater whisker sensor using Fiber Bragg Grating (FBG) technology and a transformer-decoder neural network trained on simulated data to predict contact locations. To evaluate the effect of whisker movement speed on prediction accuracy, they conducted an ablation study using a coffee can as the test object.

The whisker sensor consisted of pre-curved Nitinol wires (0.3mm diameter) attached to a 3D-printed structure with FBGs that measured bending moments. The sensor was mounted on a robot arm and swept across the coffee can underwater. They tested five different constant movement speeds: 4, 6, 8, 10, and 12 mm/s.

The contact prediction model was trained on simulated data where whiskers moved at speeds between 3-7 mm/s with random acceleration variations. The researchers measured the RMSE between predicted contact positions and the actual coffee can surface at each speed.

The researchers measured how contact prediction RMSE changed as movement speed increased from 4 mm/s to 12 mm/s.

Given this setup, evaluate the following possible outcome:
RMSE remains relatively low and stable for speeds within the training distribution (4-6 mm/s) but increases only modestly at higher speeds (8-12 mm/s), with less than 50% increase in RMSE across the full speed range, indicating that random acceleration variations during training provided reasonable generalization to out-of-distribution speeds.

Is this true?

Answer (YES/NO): NO